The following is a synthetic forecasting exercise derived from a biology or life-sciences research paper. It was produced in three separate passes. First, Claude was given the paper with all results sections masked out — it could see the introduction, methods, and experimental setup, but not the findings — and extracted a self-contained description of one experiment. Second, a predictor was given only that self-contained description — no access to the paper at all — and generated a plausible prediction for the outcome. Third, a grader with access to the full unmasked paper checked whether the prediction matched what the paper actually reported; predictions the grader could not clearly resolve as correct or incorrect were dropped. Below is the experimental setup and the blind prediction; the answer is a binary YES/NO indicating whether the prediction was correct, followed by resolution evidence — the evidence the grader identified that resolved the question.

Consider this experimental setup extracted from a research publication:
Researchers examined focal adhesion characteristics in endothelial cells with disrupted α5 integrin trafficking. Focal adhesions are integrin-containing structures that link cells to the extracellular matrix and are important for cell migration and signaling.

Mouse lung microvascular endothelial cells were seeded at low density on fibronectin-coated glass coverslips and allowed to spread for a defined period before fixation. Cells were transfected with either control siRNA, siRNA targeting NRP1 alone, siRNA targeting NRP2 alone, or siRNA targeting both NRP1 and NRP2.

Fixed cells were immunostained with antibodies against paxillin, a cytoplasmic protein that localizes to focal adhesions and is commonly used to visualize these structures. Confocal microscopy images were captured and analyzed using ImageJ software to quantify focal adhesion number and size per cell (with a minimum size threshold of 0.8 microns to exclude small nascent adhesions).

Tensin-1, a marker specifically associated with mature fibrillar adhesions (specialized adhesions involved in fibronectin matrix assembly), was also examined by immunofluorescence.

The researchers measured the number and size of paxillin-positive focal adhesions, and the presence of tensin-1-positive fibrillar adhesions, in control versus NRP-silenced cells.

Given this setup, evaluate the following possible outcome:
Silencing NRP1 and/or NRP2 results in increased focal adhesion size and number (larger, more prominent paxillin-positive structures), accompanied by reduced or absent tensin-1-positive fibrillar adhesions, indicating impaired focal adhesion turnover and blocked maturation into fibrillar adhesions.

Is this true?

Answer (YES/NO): NO